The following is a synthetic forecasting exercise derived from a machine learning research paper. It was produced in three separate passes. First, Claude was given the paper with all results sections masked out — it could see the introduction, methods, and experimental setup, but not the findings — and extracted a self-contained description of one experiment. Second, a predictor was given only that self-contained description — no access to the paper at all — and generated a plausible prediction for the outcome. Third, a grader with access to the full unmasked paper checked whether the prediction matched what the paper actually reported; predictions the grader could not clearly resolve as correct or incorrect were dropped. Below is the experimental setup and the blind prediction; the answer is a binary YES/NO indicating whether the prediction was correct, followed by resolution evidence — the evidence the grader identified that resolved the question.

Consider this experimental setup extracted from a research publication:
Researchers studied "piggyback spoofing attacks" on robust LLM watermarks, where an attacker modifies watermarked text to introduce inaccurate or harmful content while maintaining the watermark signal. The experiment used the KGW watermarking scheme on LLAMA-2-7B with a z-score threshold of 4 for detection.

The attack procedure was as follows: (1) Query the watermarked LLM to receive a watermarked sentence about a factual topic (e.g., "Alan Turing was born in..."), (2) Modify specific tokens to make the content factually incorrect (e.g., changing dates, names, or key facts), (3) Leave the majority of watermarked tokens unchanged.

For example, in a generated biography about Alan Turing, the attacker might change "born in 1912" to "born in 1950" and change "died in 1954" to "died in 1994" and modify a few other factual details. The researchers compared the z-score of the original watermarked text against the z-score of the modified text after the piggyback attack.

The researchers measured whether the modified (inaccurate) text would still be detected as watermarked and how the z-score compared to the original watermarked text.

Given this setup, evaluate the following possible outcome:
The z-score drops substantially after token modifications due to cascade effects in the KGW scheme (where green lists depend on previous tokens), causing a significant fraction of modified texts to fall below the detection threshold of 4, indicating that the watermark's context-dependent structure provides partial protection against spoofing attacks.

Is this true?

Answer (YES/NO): NO